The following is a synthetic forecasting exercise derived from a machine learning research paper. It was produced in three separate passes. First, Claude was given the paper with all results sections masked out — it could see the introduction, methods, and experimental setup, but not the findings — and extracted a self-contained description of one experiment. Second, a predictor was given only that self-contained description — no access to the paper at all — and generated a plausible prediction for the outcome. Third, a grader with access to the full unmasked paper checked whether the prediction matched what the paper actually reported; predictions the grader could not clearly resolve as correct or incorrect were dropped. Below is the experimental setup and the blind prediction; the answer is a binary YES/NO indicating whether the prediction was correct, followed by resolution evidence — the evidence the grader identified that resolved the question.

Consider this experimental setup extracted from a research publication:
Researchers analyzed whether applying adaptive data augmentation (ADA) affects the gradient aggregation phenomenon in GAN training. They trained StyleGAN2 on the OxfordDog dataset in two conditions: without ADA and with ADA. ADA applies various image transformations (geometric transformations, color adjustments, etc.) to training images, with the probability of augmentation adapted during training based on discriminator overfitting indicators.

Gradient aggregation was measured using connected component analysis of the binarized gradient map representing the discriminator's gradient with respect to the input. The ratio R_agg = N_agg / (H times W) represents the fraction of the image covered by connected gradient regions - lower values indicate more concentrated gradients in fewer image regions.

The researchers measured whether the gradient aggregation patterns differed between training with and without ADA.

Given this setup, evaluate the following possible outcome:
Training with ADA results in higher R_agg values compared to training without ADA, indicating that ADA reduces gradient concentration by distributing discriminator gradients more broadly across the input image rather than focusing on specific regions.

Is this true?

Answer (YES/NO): YES